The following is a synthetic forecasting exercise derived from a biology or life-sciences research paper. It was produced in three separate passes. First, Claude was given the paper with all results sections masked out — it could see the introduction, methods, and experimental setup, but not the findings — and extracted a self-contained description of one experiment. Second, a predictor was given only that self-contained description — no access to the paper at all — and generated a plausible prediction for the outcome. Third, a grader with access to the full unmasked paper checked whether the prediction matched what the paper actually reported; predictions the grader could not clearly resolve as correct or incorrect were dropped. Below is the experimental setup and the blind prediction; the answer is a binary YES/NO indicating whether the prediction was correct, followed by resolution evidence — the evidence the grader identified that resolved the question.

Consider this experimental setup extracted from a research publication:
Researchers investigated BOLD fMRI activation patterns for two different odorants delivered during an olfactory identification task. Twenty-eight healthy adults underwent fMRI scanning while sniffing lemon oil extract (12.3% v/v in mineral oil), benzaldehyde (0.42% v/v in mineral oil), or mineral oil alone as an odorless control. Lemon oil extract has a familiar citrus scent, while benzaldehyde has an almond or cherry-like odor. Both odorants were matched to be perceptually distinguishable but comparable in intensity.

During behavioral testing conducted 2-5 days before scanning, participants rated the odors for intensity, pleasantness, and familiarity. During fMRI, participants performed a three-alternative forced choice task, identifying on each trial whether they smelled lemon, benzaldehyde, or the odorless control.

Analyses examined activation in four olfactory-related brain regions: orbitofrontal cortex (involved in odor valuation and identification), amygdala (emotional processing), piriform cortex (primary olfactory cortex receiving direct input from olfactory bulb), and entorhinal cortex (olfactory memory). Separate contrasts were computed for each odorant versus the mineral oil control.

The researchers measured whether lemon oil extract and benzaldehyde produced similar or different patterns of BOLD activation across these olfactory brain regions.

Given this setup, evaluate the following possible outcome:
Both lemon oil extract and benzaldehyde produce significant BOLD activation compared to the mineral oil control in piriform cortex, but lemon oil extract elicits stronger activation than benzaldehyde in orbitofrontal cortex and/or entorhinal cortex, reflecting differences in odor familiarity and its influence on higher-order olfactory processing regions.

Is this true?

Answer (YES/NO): NO